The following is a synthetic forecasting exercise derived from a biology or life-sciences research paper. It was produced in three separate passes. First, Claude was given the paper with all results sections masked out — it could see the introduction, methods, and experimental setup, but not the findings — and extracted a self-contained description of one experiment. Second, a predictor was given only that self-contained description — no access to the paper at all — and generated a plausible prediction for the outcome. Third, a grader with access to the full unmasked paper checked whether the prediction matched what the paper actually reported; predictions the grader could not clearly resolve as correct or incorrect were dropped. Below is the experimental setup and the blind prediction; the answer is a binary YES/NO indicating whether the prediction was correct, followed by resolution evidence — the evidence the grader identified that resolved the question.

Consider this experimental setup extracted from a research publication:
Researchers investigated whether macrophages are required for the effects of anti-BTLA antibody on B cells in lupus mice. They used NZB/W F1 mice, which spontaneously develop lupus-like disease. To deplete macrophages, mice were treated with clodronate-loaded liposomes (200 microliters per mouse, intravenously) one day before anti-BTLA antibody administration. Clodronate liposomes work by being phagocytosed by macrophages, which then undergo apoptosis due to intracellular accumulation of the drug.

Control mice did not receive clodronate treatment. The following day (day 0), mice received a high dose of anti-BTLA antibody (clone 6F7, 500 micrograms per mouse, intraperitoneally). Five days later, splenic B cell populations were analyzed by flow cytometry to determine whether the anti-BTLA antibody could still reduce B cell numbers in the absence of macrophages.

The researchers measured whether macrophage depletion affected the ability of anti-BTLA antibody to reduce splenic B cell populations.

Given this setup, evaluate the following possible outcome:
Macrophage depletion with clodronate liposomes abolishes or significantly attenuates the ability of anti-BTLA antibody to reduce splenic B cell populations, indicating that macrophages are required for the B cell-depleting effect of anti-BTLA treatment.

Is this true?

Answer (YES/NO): NO